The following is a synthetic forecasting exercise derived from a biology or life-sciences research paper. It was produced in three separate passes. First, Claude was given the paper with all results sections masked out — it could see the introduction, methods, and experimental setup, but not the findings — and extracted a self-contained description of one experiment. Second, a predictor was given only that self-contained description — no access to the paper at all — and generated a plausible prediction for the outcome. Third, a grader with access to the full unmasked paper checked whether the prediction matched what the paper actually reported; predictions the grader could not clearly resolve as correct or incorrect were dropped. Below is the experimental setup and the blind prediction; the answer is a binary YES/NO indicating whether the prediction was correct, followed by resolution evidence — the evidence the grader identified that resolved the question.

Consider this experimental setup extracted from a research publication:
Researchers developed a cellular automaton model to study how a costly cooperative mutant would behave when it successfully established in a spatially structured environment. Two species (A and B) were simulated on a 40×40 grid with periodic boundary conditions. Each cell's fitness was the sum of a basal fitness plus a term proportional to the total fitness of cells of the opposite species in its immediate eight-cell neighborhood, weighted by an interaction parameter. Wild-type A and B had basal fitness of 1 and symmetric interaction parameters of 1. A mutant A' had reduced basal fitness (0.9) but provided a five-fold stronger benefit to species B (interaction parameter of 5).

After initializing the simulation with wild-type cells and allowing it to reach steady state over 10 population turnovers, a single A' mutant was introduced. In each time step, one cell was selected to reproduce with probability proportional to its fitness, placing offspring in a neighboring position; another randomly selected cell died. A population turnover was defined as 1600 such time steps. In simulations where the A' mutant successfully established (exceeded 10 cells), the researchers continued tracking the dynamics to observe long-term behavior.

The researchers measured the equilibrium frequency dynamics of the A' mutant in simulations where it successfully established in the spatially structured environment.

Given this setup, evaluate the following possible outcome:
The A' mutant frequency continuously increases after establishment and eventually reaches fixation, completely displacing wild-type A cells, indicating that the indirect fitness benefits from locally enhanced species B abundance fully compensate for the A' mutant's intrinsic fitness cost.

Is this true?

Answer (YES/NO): YES